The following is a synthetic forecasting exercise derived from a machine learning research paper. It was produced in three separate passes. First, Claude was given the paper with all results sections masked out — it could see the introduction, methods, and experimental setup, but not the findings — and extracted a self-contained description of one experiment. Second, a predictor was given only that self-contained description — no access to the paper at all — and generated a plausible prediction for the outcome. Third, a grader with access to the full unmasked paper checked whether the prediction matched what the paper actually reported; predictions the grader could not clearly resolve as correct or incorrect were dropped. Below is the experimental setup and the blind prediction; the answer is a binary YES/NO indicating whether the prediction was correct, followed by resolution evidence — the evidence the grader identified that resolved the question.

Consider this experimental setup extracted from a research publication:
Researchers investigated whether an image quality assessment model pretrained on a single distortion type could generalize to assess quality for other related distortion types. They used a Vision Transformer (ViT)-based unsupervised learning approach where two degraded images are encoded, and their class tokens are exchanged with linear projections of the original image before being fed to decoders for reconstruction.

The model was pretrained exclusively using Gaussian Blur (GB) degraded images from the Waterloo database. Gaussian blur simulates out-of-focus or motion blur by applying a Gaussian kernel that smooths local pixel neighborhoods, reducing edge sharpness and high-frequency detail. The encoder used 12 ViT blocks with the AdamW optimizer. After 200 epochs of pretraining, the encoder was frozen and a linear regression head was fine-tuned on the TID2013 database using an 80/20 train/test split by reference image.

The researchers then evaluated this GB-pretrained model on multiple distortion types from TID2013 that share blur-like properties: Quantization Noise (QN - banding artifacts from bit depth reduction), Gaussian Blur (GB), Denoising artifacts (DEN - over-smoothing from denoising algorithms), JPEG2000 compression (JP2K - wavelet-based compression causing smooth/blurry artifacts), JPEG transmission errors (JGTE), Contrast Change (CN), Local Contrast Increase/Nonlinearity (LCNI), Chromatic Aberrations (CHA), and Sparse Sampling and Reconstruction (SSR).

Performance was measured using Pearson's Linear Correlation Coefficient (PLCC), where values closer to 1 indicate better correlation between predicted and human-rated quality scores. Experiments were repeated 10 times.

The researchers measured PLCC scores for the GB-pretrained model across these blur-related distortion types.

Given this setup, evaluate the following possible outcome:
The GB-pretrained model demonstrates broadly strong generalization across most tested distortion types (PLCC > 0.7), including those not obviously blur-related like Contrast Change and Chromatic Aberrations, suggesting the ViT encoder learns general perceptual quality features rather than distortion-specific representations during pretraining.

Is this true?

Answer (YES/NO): YES